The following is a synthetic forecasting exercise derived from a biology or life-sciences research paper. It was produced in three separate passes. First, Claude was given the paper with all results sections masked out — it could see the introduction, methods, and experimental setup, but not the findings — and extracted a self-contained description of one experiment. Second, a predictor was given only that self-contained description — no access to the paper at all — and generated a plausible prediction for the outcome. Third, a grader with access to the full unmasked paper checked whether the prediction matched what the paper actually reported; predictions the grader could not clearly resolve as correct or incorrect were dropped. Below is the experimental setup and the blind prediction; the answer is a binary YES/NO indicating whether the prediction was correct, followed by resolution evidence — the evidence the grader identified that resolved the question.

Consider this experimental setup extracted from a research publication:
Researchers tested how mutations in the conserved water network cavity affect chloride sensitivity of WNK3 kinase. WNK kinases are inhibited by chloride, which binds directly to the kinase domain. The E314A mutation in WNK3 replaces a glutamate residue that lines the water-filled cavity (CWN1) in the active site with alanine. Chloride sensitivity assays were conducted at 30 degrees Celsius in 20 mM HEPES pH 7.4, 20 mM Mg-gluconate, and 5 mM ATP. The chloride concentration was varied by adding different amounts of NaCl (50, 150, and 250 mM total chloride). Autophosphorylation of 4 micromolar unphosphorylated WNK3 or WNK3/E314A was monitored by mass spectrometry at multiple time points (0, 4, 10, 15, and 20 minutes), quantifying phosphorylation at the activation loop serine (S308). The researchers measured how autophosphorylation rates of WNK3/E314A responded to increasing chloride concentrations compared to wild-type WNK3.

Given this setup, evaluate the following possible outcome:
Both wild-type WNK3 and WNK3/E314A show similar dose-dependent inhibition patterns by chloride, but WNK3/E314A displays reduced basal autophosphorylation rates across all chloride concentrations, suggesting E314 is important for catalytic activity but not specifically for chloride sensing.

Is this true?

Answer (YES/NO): NO